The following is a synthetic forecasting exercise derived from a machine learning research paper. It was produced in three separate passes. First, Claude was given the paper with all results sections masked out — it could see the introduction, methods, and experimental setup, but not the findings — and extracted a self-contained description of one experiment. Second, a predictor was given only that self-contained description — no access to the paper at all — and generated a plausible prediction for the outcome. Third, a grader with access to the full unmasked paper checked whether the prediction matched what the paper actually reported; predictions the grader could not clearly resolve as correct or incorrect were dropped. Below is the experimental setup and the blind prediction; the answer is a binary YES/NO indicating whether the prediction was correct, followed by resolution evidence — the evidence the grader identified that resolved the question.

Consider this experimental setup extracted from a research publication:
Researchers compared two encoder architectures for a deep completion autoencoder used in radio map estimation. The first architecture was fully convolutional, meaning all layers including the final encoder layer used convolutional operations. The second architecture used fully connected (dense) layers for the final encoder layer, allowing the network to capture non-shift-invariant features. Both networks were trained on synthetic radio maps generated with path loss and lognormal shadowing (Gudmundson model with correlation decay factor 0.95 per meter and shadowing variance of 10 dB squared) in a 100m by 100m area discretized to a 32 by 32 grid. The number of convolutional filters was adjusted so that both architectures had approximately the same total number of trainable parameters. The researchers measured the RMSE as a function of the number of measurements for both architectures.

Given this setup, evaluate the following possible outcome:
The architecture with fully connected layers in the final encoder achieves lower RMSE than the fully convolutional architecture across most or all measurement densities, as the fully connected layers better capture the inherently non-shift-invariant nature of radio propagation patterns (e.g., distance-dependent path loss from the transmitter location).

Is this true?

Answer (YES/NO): NO